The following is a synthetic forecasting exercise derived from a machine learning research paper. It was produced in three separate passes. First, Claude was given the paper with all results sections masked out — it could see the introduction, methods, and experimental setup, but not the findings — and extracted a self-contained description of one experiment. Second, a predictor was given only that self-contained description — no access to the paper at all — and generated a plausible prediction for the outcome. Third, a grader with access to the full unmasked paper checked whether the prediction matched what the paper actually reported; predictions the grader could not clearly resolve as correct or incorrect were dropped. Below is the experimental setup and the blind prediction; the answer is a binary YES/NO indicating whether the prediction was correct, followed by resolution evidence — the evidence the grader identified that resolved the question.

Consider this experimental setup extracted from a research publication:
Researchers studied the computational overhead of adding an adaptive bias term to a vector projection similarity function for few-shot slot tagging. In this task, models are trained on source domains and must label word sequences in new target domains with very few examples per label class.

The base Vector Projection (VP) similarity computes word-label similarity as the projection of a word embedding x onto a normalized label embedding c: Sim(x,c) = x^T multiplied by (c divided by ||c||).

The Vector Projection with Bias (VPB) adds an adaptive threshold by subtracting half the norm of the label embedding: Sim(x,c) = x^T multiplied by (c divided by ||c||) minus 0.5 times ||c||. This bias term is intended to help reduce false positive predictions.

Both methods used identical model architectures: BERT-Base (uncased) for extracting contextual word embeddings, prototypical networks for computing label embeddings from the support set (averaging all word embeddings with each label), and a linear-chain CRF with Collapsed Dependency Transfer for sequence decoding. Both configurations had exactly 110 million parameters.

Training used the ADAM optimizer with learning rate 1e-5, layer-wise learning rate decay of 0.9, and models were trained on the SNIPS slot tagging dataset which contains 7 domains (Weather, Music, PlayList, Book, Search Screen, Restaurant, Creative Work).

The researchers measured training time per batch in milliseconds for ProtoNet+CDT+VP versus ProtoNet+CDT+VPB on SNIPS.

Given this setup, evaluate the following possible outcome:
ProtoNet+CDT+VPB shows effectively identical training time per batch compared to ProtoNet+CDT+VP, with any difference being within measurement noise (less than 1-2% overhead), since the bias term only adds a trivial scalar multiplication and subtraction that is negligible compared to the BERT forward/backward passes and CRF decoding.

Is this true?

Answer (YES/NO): NO